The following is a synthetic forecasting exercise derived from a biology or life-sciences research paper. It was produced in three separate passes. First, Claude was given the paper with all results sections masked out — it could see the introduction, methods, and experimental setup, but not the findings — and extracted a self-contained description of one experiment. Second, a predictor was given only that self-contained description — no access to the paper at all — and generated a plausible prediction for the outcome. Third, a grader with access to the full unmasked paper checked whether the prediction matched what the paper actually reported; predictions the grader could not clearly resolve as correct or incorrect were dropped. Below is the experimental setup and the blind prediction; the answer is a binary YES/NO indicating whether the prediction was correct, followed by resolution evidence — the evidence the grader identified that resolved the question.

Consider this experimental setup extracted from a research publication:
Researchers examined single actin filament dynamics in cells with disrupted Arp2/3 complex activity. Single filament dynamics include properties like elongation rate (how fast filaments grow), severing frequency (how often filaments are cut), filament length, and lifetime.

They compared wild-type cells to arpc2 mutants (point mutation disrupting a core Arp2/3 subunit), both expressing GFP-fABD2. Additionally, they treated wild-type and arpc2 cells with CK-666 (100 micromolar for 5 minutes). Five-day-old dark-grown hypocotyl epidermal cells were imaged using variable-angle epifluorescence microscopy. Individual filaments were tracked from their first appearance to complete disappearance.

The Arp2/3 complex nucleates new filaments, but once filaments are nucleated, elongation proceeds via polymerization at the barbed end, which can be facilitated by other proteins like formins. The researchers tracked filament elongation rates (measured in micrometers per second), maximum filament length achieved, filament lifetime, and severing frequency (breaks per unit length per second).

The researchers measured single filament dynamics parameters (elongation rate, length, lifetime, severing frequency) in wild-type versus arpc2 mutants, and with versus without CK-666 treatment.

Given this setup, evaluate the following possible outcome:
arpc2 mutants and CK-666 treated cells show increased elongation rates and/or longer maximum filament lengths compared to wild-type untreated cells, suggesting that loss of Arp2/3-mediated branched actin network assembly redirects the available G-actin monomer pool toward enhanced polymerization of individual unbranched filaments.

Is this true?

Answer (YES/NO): YES